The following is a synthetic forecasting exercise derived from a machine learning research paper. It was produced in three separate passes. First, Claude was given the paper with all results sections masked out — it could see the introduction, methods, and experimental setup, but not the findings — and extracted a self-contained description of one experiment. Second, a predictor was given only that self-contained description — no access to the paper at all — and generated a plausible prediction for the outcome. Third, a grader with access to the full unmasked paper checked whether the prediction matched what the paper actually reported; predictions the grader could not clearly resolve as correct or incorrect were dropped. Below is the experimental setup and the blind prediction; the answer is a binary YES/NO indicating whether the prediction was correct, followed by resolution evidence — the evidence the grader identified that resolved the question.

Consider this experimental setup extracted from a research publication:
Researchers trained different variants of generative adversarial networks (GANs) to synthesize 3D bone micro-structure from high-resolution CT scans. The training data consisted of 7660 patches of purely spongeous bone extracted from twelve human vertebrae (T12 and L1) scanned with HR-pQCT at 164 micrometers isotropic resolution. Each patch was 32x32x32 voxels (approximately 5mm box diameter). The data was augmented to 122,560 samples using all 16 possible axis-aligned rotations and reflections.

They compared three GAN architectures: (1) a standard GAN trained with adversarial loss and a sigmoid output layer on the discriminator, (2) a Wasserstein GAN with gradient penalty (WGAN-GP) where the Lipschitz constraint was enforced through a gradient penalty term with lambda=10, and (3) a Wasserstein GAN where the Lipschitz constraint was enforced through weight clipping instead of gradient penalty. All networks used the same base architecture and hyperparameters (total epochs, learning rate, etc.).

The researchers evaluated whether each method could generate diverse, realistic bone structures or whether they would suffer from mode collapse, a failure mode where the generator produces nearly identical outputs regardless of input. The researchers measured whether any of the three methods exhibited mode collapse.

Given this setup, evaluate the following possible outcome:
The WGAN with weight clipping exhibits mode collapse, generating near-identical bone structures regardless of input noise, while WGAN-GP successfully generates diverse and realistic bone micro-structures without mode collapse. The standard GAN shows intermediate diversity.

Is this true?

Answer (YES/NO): YES